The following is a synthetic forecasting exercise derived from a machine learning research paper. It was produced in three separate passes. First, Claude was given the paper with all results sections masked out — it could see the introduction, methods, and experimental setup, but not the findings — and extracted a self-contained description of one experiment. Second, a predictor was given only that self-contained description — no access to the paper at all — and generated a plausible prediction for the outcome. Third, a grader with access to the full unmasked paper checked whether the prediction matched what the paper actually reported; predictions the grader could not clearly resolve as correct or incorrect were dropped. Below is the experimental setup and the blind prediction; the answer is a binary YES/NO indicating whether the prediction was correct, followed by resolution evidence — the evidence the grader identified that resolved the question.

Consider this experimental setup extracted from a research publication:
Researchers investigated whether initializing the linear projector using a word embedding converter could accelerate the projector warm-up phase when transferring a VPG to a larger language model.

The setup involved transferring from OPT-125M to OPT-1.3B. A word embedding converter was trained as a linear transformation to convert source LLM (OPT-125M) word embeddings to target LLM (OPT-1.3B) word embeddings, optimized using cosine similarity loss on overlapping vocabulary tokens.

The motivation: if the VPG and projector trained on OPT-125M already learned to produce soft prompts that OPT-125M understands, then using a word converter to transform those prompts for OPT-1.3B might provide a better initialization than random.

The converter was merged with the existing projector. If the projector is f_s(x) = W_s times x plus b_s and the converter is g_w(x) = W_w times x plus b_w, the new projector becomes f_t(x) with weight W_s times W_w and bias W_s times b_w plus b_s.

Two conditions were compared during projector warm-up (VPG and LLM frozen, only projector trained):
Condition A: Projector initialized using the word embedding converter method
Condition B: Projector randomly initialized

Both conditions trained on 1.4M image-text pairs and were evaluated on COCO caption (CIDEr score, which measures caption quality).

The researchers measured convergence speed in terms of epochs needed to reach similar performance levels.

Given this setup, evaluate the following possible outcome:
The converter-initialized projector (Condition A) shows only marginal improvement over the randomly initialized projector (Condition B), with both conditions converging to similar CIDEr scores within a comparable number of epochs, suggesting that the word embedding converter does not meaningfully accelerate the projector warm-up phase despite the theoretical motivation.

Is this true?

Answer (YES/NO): NO